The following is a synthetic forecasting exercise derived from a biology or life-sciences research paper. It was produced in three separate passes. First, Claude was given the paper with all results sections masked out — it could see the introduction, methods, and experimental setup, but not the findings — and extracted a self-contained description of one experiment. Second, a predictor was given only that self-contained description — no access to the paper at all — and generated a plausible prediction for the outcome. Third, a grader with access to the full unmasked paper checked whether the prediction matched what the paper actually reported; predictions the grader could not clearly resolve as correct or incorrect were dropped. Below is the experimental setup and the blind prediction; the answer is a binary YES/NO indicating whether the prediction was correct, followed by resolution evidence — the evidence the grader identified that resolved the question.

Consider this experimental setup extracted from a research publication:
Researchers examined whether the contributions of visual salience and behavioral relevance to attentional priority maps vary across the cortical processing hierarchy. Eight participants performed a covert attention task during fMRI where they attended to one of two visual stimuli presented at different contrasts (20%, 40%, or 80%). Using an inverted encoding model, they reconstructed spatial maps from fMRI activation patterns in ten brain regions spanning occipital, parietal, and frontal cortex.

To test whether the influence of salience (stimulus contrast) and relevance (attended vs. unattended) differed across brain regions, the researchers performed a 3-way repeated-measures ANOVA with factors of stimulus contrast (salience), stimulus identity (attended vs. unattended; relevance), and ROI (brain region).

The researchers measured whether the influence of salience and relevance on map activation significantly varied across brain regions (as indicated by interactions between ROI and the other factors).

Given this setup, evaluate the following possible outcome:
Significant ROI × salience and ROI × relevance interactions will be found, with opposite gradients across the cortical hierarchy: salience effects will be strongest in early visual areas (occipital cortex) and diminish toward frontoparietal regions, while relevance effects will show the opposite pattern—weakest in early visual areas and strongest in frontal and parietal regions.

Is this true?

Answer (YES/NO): NO